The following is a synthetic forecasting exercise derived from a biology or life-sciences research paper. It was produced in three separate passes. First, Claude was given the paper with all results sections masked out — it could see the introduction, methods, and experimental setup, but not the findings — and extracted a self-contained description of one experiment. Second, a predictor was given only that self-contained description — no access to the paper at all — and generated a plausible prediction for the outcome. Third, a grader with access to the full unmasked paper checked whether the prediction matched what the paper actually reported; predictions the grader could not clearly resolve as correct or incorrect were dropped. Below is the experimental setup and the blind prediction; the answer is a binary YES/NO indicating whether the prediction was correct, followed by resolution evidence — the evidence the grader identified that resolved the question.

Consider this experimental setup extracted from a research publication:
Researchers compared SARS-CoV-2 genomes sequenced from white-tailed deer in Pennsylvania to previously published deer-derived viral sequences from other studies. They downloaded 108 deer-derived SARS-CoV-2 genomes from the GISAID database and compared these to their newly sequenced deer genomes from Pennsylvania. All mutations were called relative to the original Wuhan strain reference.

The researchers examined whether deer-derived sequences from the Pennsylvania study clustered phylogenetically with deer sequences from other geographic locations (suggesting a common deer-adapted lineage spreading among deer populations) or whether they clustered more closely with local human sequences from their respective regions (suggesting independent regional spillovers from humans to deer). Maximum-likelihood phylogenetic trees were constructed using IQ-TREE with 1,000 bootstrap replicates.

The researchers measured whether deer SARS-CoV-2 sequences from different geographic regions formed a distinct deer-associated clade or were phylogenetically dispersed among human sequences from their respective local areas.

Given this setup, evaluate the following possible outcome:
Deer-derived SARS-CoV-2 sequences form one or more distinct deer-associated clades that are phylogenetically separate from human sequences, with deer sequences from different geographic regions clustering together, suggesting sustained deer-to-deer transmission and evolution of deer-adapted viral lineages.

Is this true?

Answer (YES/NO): NO